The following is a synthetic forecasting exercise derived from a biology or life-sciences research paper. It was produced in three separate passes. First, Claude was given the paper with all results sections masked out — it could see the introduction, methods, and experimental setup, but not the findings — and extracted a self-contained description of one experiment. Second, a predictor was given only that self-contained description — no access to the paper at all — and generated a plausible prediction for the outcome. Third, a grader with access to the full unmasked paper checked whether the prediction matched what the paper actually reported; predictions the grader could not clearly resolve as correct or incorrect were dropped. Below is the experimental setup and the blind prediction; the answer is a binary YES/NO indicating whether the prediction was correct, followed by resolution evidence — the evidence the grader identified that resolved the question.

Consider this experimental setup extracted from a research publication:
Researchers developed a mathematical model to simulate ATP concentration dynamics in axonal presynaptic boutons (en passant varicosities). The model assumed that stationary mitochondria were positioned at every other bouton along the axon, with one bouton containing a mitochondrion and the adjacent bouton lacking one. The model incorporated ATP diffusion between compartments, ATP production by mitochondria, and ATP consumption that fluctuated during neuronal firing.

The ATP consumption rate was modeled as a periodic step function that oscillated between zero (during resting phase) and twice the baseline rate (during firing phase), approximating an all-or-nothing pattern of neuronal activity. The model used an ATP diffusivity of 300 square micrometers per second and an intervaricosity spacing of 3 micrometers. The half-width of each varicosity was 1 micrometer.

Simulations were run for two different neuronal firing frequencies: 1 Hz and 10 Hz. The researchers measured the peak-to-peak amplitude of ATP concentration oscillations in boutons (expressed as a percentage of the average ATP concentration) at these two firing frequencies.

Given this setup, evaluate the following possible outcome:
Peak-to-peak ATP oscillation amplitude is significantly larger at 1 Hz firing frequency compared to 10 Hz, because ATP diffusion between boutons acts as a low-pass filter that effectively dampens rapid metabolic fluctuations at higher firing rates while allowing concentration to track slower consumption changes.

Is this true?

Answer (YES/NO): YES